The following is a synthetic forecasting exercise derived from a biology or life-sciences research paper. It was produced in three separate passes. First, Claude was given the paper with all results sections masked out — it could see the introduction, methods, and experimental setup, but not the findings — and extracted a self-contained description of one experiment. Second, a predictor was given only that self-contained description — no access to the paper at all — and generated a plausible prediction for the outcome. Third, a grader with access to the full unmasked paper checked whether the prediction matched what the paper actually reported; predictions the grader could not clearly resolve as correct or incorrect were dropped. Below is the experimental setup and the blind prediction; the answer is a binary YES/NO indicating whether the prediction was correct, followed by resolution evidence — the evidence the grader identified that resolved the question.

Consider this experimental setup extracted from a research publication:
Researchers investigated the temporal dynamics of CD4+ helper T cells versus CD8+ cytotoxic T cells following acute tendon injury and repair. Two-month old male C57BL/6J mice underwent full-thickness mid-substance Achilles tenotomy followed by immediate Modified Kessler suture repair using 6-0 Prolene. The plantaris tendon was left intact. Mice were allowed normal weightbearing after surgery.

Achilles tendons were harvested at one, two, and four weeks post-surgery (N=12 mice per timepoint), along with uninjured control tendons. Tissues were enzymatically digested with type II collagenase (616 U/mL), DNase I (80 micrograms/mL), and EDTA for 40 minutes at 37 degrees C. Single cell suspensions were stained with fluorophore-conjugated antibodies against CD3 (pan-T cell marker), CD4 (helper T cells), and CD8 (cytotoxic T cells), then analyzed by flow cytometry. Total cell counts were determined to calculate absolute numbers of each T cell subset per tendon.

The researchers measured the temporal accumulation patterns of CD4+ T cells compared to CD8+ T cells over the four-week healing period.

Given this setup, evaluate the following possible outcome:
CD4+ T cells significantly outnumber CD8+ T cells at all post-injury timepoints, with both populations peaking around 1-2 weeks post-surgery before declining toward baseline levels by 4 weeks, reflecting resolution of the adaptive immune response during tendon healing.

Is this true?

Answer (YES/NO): NO